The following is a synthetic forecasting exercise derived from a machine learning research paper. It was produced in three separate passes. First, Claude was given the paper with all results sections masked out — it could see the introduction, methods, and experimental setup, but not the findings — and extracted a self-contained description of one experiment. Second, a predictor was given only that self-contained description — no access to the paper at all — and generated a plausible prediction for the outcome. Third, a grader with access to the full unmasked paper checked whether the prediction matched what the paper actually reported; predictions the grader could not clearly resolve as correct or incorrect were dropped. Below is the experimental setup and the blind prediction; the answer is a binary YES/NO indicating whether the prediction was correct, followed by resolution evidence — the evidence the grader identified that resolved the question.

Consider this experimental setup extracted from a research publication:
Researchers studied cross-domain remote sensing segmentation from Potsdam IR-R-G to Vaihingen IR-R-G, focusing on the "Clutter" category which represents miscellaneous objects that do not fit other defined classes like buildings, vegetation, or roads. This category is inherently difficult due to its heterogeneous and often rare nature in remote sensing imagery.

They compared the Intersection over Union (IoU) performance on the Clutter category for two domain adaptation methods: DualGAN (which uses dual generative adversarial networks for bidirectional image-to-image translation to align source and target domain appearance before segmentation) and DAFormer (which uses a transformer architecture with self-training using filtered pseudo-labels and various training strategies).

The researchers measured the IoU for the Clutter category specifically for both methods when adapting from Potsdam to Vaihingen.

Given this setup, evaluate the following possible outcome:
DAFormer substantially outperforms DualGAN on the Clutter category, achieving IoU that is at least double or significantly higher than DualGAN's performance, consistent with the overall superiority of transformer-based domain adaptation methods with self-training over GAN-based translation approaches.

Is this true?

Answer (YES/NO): NO